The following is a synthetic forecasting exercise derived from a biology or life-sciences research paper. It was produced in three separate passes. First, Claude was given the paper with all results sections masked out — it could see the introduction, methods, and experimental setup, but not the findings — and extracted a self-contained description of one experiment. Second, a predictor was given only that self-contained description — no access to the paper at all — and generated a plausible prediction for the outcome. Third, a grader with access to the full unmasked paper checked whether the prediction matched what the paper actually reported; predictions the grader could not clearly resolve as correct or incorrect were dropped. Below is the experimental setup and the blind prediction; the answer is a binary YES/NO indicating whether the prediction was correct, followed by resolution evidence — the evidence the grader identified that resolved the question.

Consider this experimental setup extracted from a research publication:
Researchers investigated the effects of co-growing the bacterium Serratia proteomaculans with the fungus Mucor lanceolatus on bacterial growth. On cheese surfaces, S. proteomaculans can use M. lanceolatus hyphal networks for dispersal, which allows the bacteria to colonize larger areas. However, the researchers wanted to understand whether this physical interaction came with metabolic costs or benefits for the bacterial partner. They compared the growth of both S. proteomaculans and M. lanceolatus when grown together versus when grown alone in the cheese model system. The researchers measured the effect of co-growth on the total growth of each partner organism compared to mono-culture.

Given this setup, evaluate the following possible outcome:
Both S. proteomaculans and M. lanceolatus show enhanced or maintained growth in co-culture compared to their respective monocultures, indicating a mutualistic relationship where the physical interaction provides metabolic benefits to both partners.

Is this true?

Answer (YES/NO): NO